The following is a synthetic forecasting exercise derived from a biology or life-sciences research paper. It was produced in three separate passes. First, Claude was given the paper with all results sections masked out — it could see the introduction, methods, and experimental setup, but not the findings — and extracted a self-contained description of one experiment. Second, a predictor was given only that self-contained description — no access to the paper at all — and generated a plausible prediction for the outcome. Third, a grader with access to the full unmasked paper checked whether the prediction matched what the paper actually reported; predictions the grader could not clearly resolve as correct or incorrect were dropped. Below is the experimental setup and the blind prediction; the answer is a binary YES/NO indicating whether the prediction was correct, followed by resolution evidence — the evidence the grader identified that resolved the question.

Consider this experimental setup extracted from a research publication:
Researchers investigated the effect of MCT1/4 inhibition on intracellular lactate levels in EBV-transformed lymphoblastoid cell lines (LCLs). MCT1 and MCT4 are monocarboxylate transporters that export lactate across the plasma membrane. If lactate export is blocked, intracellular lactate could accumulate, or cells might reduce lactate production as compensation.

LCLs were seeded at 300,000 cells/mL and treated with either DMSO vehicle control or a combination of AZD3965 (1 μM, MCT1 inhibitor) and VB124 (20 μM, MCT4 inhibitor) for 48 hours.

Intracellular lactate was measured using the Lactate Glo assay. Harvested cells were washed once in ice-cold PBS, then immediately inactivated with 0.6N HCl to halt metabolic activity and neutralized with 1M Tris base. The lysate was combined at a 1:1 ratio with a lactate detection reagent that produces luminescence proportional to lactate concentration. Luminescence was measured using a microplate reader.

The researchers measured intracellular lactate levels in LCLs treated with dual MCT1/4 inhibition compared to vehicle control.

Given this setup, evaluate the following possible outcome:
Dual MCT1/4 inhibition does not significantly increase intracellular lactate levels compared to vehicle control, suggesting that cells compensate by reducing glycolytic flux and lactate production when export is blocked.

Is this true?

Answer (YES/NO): NO